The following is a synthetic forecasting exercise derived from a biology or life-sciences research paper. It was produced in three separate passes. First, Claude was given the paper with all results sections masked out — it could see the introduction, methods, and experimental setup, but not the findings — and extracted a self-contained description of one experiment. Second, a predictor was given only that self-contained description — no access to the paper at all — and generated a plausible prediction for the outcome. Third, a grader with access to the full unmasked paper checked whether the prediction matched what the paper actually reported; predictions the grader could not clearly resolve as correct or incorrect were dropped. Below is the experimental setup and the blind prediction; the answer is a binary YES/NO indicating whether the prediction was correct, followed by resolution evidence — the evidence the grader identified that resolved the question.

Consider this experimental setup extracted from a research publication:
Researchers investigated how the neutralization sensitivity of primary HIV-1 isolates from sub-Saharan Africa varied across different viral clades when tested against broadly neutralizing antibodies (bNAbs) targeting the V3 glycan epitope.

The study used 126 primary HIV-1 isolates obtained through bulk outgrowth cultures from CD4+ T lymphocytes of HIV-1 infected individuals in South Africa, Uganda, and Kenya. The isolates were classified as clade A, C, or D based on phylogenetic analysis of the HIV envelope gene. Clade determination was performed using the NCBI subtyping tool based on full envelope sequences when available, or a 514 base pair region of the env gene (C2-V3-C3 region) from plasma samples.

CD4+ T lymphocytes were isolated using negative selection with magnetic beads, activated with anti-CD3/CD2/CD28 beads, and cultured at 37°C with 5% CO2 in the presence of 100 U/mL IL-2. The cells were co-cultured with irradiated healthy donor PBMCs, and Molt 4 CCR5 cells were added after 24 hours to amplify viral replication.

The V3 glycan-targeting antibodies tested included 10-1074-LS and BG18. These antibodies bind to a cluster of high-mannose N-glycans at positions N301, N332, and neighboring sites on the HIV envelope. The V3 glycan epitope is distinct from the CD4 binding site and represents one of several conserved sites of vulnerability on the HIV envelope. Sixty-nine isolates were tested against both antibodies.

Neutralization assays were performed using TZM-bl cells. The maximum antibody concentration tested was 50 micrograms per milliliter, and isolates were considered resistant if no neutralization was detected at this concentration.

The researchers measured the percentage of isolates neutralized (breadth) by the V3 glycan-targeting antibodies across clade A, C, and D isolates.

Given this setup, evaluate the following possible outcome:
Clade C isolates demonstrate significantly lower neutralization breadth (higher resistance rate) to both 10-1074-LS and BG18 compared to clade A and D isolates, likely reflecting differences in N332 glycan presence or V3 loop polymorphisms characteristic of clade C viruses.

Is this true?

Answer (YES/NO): NO